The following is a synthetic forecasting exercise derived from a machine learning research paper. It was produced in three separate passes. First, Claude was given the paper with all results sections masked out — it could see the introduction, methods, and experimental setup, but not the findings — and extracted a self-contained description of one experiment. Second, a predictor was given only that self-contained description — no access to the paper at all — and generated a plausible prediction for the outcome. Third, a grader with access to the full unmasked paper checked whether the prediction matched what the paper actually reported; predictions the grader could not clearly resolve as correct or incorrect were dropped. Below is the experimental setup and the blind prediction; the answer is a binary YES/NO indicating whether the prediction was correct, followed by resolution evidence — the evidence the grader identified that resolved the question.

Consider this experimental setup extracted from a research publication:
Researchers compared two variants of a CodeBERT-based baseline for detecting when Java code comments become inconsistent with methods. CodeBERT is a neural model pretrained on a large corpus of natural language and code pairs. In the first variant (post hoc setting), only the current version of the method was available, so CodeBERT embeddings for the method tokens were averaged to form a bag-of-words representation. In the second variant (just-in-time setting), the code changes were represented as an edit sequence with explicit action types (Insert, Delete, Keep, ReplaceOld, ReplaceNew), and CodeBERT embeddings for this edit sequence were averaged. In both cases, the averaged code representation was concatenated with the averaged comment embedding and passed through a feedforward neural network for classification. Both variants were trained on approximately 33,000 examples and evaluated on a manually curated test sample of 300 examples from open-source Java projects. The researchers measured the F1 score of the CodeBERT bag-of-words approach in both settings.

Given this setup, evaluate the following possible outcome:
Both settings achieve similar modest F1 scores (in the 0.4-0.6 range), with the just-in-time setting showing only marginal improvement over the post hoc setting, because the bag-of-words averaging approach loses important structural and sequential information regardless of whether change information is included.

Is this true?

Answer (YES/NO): NO